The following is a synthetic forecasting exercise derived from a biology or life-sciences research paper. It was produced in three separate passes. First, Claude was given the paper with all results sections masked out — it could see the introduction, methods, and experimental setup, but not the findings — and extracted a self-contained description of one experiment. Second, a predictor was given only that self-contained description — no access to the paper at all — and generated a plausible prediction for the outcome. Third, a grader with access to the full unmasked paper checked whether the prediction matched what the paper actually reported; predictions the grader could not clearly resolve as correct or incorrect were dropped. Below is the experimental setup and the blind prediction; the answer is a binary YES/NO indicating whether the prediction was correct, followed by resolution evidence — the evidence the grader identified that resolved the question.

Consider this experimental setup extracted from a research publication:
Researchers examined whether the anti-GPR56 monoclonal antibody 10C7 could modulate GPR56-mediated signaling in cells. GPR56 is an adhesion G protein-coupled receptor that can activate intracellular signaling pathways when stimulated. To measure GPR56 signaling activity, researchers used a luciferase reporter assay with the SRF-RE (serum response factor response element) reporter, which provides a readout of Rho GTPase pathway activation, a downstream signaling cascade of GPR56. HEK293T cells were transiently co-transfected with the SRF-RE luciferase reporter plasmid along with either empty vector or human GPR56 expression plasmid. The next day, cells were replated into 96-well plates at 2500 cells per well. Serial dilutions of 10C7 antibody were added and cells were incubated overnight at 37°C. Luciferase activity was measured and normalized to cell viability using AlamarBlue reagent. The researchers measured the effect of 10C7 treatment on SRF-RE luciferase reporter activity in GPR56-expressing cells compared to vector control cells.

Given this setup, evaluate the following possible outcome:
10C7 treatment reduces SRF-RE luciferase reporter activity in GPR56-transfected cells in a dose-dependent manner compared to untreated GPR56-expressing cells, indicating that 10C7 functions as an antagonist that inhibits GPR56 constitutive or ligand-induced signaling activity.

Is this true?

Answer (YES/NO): NO